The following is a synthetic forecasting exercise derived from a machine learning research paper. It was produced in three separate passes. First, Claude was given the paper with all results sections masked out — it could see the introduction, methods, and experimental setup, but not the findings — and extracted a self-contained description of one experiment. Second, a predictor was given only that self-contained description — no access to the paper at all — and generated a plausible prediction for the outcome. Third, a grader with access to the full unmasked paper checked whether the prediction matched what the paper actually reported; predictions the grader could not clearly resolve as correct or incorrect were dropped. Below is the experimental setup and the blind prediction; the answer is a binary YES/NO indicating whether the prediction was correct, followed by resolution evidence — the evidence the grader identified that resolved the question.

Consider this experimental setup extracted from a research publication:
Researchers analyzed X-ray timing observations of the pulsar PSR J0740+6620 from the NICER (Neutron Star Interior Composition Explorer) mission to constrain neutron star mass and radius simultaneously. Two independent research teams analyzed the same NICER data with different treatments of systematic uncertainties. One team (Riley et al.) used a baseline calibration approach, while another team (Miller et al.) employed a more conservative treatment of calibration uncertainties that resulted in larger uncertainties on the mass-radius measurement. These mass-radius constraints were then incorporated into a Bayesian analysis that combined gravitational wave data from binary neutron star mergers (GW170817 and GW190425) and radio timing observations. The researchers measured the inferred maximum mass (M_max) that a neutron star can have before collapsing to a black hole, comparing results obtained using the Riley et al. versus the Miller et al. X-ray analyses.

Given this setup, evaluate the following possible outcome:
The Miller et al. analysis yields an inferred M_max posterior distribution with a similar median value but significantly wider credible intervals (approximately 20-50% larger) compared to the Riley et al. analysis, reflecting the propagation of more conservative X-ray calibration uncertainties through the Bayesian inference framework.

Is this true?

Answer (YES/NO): NO